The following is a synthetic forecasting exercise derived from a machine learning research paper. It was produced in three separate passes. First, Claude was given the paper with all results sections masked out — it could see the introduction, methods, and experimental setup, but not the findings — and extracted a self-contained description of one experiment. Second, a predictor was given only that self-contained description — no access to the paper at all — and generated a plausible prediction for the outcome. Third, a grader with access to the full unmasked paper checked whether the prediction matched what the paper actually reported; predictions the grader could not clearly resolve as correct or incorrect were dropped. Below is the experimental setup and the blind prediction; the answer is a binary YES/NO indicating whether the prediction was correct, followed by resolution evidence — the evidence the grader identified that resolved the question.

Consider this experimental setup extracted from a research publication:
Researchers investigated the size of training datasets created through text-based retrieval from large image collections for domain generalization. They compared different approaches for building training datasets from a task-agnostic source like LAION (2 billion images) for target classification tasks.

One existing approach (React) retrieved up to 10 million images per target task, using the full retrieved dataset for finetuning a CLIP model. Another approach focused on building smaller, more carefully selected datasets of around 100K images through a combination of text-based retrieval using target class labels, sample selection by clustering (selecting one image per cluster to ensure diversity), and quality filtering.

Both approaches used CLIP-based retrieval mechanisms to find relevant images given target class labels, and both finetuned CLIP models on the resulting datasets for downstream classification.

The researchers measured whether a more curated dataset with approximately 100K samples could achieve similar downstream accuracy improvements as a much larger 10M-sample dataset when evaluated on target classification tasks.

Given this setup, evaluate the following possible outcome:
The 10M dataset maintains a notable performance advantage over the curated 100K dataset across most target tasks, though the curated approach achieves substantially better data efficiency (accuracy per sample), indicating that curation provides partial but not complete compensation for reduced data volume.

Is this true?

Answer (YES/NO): NO